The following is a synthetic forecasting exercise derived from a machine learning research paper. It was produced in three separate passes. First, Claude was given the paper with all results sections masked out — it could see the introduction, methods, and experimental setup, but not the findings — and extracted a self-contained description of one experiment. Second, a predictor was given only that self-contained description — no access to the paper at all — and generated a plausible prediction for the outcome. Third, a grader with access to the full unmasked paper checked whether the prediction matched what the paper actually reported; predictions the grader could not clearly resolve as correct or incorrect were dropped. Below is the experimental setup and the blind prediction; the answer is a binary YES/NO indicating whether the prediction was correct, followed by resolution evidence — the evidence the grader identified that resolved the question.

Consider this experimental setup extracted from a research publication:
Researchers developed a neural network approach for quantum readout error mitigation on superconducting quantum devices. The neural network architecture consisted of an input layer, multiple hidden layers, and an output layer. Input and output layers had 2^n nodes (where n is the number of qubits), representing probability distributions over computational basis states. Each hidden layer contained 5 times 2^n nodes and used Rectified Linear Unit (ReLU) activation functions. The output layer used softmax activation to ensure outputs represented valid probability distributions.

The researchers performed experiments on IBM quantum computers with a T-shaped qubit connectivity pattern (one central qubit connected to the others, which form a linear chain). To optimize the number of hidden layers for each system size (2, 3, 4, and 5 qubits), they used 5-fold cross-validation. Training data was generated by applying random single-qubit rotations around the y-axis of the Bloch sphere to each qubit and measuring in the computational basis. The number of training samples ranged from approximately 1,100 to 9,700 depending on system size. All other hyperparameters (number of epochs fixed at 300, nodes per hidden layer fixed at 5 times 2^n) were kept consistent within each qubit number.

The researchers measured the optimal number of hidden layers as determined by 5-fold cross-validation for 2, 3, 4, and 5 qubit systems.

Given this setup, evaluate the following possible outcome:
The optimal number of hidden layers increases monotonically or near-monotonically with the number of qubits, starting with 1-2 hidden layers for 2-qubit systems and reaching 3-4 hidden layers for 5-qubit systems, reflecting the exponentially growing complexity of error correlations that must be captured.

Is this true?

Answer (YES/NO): NO